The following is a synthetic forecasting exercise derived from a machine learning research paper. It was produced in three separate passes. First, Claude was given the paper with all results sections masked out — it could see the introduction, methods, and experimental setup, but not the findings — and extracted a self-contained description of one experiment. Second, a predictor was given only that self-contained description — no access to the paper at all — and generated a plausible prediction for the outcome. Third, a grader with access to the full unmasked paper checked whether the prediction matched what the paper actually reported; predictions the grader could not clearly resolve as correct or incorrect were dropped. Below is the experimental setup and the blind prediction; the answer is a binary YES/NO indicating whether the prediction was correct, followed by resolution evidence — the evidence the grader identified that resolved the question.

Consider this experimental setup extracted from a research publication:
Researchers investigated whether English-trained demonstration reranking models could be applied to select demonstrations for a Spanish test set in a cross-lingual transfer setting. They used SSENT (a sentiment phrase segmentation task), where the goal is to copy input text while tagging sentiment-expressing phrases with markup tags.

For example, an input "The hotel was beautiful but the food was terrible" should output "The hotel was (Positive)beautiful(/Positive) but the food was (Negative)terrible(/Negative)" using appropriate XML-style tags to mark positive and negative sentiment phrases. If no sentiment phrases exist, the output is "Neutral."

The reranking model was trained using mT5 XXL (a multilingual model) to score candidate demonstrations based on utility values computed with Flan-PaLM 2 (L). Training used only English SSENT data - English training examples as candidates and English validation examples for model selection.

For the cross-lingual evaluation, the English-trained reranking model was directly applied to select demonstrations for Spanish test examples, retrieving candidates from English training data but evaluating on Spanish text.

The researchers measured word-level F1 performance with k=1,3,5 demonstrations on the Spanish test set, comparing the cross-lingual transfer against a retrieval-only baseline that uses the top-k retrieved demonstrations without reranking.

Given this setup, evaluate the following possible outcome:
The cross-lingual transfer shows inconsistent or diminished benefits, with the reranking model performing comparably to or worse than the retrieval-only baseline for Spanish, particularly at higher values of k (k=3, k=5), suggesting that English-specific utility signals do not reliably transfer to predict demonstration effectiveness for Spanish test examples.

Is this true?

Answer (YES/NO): NO